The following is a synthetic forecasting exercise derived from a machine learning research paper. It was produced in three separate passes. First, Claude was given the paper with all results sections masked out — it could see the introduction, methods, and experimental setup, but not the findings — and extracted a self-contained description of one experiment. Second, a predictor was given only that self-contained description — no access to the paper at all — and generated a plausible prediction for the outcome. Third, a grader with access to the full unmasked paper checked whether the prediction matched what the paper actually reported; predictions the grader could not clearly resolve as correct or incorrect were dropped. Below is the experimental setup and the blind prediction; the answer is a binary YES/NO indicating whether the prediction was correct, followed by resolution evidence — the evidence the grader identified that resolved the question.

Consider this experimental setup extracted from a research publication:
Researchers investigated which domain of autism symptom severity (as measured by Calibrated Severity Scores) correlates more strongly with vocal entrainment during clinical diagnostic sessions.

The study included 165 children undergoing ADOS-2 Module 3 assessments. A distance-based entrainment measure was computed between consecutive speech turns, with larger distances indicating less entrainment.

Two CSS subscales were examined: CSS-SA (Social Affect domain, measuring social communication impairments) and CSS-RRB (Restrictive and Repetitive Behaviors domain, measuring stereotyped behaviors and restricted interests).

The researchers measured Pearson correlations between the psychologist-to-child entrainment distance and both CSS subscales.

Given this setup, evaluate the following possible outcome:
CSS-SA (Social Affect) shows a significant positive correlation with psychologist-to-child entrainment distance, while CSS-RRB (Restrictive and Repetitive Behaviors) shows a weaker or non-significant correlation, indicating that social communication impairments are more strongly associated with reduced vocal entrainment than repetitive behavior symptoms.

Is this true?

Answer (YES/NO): YES